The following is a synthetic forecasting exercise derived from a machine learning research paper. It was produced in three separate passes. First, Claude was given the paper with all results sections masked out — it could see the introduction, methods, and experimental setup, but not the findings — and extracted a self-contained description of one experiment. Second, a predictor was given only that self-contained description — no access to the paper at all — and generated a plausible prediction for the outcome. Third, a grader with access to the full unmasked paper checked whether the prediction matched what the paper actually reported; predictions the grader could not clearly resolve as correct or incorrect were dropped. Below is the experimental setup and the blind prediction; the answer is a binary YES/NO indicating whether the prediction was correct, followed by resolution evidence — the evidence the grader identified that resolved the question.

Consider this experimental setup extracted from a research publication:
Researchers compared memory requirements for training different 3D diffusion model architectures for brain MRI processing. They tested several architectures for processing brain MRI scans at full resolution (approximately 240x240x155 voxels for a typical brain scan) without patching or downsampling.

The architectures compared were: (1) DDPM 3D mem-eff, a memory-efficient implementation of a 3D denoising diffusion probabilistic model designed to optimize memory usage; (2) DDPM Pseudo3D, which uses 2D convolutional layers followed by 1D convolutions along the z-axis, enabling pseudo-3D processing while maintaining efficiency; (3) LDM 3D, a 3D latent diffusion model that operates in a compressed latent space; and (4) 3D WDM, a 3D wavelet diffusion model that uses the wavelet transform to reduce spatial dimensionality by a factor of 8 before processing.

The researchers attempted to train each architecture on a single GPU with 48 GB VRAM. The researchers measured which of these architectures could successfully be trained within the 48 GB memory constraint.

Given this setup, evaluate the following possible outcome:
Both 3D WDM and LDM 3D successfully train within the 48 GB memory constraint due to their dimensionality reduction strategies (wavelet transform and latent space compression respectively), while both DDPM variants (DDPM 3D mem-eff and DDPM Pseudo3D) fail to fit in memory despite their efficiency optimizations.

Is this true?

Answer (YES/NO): NO